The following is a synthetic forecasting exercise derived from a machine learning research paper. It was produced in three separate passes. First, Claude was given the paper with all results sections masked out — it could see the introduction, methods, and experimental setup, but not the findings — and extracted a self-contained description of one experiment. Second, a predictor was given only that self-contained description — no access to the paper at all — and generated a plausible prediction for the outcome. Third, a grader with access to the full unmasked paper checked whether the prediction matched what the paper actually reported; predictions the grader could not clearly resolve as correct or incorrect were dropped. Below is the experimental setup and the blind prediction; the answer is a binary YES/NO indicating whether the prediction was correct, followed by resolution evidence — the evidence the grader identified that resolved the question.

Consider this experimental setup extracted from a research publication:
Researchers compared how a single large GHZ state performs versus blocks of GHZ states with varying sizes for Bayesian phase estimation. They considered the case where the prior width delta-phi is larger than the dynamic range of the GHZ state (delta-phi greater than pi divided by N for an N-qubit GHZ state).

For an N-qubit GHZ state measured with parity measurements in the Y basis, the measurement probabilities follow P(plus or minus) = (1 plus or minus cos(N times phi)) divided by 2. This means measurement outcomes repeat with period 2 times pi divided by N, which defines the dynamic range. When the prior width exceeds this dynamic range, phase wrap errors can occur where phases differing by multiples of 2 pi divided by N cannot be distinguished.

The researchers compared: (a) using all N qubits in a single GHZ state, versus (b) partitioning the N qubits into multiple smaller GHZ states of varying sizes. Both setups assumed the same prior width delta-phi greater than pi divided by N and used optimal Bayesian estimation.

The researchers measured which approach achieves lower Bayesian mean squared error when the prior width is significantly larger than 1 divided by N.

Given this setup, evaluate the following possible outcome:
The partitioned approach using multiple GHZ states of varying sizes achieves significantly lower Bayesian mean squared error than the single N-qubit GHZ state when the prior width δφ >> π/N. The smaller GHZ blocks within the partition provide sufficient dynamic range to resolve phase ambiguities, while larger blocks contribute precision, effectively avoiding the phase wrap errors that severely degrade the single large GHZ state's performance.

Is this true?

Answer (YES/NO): YES